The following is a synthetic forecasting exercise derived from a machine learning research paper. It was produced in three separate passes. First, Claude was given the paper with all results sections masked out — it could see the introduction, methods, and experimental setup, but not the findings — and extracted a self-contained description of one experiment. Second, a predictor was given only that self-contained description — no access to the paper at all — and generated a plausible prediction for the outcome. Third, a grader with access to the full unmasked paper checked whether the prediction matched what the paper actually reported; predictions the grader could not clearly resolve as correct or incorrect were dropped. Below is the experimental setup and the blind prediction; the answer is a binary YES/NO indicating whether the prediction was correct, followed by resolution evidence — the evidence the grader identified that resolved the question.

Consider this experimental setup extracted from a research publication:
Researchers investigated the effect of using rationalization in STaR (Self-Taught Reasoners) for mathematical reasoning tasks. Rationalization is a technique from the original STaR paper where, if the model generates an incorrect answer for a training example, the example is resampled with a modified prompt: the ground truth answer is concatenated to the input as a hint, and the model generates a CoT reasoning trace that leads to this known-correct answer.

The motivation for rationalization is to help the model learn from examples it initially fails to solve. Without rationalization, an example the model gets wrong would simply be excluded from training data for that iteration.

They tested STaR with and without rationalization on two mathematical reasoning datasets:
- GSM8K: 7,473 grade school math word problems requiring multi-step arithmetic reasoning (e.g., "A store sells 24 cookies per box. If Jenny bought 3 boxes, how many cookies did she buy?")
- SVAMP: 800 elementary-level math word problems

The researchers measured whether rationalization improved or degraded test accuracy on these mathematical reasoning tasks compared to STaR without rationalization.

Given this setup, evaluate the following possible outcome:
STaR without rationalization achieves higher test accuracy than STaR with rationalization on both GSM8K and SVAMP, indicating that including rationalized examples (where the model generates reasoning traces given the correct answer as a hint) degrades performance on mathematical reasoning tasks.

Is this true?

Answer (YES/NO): YES